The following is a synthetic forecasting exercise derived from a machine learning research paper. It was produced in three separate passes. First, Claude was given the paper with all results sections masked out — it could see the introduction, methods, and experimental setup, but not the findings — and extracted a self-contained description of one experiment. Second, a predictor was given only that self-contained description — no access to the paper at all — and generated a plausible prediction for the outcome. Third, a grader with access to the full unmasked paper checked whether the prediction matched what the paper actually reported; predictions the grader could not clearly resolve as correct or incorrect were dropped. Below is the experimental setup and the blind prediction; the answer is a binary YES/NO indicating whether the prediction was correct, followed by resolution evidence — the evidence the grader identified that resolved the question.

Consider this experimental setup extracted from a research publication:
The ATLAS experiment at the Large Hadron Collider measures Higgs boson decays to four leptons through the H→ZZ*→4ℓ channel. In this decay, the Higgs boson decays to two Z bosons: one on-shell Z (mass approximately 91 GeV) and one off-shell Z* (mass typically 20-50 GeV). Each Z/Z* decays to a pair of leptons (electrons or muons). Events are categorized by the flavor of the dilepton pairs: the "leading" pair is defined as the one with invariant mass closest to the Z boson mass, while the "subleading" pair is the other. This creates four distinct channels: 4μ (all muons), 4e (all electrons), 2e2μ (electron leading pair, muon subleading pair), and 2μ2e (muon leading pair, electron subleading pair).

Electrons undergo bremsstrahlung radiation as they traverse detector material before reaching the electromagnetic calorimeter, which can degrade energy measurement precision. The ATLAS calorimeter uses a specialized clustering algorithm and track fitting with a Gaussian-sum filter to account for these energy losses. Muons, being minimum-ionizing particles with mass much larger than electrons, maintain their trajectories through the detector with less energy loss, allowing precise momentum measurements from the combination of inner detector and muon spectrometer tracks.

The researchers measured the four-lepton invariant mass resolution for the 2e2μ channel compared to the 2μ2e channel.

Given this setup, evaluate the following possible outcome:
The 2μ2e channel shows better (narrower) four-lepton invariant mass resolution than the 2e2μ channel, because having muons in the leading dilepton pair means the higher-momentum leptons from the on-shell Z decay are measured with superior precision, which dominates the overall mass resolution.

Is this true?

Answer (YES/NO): NO